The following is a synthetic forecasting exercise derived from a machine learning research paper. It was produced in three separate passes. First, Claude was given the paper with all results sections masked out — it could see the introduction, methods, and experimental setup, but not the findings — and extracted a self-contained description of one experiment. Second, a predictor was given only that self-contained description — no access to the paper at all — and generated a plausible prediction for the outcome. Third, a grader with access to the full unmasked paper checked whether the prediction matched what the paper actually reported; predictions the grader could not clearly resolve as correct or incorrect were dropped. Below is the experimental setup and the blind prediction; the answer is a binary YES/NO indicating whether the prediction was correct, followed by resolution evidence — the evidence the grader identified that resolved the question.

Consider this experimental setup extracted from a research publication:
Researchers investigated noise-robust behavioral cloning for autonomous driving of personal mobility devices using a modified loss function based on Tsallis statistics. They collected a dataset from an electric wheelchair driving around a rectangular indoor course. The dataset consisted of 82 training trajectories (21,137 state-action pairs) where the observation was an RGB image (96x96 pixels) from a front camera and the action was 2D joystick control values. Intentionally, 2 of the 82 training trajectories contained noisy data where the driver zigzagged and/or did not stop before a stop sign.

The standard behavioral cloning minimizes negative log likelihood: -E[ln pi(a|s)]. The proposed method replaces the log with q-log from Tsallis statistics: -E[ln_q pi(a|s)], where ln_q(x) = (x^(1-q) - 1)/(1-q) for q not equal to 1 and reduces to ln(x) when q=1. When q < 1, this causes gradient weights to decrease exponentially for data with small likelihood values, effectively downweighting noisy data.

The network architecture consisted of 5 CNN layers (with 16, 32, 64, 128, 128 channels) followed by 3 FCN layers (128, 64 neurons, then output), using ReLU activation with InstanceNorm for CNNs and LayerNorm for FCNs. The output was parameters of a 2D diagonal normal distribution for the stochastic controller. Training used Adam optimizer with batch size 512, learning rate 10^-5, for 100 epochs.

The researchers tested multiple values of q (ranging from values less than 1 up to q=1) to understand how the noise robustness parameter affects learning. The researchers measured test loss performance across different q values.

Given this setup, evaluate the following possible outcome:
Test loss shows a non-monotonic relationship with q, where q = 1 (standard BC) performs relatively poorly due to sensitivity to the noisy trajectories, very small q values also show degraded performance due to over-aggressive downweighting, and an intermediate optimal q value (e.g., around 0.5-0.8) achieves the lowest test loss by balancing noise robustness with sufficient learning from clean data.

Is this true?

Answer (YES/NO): YES